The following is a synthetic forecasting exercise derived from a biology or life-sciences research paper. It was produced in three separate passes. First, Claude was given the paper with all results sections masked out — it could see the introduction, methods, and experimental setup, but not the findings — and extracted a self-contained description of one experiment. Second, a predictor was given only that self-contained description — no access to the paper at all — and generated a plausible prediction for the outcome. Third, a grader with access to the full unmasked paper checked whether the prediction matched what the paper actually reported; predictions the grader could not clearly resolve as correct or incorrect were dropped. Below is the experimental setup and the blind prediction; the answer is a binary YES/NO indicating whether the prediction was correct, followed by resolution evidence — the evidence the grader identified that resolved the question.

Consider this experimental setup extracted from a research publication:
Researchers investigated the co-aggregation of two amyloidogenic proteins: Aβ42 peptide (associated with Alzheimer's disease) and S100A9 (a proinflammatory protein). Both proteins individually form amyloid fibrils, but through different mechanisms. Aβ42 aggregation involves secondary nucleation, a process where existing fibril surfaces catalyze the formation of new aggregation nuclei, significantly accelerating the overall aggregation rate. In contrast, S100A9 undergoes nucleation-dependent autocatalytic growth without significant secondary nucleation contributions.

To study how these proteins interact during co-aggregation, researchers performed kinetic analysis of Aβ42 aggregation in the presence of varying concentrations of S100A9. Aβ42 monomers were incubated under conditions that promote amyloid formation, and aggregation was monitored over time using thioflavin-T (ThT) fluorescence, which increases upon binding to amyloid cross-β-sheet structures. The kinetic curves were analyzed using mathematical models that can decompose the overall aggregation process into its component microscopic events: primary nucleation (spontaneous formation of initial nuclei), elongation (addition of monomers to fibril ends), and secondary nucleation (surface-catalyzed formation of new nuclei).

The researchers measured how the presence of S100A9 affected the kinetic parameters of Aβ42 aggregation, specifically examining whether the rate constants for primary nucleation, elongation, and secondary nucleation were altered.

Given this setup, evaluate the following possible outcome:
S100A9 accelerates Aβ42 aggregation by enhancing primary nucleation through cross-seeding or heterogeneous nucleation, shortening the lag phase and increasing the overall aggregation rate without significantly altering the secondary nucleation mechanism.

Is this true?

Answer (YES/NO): NO